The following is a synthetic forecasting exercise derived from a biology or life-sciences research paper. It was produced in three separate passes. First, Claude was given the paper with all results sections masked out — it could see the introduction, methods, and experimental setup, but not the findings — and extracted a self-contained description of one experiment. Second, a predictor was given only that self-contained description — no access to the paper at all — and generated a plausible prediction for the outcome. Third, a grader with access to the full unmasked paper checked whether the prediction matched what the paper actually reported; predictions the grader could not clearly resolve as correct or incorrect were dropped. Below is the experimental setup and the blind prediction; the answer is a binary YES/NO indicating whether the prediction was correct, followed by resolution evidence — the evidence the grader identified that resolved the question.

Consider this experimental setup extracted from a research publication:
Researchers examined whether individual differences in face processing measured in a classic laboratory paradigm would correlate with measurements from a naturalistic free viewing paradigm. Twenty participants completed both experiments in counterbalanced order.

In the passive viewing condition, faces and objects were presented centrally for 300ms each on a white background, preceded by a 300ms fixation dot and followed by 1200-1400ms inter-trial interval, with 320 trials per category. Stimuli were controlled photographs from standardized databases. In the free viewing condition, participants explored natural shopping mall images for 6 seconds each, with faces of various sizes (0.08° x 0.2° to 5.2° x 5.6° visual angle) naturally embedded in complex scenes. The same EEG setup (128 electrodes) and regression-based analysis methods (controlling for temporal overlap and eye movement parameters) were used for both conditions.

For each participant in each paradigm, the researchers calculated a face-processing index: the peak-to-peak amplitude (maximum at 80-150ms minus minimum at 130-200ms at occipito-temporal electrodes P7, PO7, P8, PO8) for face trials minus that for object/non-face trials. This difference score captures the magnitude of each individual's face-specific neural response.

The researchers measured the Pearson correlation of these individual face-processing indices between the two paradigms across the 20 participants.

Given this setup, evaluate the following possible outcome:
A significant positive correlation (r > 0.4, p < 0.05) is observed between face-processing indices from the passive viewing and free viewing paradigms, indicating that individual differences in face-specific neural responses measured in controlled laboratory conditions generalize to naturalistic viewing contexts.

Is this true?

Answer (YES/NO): YES